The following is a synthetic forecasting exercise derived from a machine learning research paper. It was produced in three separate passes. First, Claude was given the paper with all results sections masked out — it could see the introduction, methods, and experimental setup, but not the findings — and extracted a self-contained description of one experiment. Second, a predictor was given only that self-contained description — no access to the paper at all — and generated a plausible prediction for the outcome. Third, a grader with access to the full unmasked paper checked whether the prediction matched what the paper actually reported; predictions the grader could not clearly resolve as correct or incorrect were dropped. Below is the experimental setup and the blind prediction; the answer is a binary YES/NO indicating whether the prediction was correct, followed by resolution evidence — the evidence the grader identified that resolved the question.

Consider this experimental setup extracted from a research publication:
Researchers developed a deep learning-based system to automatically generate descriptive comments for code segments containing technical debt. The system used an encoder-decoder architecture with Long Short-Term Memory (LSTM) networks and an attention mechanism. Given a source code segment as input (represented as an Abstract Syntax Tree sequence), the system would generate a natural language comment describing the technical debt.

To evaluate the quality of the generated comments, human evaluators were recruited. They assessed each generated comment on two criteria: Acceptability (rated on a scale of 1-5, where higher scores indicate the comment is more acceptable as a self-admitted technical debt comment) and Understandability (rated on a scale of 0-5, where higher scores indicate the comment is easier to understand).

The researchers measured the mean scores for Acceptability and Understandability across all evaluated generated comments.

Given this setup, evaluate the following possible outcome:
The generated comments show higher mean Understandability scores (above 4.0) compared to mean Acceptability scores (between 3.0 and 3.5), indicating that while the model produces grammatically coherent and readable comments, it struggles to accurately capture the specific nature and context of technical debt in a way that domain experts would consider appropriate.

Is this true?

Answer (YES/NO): NO